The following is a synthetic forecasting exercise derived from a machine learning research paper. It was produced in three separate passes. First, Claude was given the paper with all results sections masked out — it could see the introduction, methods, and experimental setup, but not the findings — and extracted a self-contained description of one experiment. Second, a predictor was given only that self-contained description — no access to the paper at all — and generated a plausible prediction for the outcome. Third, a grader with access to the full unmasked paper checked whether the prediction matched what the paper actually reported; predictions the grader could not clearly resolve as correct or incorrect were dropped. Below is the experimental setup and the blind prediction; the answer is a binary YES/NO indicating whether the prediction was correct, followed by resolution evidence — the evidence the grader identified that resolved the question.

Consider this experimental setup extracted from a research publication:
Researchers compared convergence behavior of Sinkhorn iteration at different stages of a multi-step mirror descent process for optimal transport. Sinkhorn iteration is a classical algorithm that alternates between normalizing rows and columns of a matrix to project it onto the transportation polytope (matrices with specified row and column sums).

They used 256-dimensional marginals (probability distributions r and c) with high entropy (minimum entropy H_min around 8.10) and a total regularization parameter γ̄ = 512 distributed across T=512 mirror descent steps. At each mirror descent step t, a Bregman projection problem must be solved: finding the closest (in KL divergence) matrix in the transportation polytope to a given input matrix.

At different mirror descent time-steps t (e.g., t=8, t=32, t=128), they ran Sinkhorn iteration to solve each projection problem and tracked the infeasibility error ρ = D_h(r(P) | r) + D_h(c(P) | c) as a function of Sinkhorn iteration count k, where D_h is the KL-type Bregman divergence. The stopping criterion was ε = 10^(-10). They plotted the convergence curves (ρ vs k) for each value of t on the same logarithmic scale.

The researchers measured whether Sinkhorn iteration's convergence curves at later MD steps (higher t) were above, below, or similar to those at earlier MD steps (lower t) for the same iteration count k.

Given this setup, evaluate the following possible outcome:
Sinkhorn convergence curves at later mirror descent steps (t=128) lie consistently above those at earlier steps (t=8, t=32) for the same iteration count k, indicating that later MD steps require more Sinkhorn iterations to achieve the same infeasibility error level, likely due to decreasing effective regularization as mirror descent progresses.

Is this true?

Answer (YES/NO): YES